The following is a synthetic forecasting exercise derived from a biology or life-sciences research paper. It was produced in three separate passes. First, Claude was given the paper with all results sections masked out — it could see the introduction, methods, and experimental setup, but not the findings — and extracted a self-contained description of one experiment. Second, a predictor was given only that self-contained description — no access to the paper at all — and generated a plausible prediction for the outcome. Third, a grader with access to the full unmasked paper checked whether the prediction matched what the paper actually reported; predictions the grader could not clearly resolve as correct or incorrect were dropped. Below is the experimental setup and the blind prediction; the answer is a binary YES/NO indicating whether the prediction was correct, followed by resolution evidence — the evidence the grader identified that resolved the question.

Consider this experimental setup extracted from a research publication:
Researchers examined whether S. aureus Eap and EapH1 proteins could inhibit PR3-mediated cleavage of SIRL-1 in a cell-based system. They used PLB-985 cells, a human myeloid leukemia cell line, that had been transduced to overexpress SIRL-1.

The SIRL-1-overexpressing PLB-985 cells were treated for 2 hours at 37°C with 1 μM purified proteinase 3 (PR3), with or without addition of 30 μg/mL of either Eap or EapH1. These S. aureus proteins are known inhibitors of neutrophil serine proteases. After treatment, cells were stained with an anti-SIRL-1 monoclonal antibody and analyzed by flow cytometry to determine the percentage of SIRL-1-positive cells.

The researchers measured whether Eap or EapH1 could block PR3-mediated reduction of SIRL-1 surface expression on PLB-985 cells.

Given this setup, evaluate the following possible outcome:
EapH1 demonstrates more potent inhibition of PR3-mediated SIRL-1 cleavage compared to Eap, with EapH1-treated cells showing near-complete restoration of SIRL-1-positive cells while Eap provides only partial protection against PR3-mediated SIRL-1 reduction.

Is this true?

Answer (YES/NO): NO